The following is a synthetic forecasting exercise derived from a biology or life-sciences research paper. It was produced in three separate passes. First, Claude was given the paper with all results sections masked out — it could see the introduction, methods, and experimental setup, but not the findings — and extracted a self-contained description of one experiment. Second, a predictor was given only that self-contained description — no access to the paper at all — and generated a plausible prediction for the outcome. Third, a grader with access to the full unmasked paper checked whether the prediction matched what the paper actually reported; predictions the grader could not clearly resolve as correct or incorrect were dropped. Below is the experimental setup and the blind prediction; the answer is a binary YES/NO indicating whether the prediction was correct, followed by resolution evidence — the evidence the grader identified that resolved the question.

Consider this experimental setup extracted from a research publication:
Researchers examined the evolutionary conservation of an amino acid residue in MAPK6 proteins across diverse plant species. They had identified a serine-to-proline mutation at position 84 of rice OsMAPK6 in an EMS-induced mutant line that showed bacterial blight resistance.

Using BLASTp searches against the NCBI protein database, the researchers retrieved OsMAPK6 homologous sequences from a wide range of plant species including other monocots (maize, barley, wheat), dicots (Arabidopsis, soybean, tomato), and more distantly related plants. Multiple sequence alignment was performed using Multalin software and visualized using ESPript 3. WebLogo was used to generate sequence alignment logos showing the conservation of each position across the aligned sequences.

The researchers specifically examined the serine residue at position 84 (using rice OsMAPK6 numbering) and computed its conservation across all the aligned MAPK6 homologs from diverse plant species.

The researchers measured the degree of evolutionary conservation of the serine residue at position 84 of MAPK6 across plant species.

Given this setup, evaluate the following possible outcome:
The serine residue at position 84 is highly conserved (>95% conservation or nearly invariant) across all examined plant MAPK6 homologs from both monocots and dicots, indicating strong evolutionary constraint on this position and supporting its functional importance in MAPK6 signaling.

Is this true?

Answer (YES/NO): YES